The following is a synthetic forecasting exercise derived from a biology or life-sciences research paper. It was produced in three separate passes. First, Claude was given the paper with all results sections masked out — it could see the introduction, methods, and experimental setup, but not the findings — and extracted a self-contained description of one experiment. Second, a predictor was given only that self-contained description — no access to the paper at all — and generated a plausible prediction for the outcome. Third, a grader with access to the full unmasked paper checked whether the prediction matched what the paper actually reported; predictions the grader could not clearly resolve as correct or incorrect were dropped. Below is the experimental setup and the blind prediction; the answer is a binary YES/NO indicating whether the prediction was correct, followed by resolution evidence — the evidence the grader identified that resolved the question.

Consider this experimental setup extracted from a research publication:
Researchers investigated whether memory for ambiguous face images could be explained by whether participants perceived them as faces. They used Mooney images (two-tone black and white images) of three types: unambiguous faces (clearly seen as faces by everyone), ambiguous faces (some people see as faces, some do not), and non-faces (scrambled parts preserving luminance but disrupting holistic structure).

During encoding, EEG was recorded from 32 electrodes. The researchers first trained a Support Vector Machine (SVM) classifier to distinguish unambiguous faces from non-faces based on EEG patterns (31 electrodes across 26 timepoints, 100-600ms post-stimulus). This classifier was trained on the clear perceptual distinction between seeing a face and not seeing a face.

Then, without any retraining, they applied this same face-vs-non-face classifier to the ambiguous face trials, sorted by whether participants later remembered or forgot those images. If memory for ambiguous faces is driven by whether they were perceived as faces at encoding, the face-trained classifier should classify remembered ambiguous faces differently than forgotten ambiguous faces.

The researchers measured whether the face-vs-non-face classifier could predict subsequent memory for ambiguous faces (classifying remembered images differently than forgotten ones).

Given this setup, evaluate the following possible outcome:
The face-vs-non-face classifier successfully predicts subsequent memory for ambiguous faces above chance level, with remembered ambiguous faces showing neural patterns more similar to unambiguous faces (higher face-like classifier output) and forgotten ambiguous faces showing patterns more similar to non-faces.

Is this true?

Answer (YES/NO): YES